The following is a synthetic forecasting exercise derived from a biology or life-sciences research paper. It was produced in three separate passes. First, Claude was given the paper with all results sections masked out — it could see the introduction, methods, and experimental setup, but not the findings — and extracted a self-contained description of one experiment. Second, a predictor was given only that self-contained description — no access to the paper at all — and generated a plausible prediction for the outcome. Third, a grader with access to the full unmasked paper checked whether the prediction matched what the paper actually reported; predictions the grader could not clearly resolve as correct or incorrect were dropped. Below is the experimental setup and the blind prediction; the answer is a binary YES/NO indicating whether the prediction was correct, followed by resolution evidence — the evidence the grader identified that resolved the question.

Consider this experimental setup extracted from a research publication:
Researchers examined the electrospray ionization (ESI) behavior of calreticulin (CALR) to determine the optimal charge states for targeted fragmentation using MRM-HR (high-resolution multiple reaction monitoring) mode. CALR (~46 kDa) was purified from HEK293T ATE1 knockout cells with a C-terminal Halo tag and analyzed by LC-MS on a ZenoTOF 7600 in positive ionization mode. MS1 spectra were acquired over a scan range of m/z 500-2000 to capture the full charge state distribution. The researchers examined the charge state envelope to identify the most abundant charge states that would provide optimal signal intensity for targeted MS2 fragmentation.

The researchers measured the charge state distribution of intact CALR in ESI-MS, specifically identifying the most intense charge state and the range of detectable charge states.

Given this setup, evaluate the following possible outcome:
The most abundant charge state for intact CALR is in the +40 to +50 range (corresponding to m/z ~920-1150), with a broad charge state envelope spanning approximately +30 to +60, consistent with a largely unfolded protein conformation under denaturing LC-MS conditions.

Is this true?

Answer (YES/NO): NO